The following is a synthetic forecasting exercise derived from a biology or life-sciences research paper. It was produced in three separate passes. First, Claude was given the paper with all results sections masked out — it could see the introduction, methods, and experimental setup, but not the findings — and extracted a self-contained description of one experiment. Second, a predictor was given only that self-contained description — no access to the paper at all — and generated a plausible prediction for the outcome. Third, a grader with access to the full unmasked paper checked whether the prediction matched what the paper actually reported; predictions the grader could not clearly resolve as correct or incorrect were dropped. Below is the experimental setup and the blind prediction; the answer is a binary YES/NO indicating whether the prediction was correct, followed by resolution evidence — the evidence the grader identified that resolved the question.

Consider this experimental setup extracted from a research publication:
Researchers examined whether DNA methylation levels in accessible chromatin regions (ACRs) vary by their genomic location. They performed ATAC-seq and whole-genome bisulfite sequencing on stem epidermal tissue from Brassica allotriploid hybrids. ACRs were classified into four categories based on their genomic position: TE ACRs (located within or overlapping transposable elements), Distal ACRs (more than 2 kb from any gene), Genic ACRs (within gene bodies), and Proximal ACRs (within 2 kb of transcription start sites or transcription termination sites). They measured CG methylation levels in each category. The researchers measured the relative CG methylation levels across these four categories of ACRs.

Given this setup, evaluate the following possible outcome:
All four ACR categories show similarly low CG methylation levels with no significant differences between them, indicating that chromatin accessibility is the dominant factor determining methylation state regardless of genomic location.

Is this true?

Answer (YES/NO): NO